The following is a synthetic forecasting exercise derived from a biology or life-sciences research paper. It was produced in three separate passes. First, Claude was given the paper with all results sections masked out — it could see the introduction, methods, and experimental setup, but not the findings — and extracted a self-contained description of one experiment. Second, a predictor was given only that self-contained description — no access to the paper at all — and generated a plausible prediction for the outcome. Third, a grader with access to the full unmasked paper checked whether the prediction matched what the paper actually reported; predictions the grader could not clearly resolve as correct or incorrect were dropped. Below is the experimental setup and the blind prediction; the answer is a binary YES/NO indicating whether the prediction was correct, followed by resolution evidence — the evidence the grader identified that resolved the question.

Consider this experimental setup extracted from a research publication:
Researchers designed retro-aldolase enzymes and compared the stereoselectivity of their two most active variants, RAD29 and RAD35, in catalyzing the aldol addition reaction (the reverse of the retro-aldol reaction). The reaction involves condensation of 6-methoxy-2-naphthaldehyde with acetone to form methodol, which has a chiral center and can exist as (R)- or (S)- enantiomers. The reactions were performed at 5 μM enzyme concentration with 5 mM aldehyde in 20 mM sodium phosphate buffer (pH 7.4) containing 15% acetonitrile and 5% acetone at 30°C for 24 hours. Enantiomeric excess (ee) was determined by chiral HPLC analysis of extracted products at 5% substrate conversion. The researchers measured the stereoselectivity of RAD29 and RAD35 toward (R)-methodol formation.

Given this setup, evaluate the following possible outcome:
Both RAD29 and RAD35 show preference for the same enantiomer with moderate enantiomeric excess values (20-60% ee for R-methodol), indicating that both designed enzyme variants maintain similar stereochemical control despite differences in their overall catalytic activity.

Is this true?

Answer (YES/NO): NO